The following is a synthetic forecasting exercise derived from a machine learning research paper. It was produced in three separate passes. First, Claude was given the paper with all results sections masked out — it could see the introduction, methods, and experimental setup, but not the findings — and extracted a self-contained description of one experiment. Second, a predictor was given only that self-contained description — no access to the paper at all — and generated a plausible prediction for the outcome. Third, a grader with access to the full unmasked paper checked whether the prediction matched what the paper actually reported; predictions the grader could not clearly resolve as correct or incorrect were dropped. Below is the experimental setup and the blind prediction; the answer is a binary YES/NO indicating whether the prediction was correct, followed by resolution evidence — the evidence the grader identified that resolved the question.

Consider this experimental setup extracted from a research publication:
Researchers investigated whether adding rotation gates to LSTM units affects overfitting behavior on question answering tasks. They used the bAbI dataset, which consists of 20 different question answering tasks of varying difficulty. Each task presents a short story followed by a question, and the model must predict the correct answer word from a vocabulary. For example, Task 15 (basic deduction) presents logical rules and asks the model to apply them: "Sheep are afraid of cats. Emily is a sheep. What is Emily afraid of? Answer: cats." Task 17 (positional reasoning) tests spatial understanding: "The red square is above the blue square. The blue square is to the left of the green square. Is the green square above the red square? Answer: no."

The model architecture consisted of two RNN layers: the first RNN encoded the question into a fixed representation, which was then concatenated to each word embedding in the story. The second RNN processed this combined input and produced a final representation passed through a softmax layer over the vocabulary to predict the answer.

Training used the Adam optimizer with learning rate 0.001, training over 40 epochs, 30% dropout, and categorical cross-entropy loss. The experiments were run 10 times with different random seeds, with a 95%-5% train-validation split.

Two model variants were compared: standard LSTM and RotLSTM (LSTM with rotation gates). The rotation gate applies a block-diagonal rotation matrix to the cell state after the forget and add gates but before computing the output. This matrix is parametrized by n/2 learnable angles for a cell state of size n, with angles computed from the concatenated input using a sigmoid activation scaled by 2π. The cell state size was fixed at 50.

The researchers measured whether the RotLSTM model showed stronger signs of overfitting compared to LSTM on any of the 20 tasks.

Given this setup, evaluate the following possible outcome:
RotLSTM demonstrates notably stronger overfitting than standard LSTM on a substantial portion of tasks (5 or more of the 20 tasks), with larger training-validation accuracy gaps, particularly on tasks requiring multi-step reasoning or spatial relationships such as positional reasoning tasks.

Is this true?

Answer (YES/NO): NO